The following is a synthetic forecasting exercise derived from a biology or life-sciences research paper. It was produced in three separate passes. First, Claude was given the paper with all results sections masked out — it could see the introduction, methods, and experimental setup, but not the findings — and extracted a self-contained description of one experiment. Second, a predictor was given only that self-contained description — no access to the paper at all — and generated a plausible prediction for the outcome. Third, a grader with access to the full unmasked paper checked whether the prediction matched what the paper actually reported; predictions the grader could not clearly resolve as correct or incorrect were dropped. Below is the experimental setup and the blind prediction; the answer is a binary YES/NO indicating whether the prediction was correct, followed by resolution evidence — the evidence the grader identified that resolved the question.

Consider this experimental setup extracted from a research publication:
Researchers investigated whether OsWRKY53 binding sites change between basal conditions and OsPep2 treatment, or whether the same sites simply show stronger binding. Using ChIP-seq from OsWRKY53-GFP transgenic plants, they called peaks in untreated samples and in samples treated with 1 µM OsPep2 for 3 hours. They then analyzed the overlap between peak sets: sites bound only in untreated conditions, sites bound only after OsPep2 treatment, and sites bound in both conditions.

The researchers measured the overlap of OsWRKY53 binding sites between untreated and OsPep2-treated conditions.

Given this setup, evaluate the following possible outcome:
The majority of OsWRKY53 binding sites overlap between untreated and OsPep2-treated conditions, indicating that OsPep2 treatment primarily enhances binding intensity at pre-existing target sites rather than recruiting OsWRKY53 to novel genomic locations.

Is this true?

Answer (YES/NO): NO